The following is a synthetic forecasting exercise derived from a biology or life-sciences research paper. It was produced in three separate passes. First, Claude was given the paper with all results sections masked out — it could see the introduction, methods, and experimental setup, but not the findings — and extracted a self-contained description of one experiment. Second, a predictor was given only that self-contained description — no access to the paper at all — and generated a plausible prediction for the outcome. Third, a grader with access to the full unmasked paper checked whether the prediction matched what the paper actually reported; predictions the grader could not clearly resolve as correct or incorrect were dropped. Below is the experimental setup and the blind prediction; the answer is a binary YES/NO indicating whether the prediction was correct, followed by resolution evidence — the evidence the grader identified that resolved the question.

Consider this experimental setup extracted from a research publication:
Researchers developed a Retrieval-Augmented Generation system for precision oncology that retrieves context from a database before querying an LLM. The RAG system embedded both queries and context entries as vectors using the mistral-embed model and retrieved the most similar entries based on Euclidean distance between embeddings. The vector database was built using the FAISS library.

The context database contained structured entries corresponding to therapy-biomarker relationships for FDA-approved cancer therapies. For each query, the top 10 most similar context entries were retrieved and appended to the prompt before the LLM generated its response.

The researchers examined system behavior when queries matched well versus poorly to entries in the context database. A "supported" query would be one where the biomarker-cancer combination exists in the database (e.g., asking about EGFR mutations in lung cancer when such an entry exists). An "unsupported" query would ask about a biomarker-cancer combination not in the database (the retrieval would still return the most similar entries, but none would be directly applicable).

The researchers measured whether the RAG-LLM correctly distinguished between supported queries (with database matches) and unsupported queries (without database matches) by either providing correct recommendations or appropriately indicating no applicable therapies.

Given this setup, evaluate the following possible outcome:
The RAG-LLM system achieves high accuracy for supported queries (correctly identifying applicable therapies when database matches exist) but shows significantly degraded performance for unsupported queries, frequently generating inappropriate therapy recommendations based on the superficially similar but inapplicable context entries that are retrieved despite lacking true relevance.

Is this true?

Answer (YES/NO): YES